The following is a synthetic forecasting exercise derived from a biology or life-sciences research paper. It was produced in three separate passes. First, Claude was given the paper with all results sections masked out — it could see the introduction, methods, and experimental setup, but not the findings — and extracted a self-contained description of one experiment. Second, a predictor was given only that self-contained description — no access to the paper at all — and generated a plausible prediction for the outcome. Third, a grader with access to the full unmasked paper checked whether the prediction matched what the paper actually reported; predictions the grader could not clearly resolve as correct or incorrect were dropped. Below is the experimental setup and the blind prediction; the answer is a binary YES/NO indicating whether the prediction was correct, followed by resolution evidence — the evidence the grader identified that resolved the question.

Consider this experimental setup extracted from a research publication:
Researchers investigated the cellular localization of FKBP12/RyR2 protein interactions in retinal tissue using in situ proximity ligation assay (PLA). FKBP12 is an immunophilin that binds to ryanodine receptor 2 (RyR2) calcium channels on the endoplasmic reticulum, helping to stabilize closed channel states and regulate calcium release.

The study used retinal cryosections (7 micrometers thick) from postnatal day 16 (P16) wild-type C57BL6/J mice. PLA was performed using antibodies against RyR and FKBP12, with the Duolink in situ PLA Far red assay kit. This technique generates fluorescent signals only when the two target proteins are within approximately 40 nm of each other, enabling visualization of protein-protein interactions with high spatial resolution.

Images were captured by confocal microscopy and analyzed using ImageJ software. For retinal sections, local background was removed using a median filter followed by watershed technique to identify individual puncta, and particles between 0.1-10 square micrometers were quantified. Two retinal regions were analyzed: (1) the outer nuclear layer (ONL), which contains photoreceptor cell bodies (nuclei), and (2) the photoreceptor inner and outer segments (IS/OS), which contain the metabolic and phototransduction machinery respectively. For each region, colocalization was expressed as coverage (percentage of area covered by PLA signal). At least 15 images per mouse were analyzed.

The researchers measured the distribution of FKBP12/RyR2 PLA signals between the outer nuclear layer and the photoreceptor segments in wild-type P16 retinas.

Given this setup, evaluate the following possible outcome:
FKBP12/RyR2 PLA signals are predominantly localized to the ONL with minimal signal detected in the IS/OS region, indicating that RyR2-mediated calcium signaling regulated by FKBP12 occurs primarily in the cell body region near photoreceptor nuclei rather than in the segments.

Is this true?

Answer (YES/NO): NO